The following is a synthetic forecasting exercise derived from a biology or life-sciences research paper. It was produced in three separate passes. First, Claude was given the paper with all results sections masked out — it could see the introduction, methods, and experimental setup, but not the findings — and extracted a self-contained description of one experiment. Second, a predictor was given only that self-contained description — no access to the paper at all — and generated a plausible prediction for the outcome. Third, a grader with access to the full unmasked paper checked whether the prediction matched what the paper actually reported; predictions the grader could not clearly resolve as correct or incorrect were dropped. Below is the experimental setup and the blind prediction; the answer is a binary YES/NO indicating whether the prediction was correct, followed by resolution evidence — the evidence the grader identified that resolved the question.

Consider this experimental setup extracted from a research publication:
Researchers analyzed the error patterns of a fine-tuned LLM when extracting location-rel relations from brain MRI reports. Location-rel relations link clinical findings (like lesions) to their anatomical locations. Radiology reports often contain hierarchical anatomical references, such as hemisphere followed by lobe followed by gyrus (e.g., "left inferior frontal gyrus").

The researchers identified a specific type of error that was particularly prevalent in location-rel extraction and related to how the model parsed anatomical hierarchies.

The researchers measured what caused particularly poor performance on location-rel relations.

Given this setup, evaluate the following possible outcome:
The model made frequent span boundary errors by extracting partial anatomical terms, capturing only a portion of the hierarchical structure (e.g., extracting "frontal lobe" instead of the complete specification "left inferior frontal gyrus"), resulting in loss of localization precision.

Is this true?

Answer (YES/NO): NO